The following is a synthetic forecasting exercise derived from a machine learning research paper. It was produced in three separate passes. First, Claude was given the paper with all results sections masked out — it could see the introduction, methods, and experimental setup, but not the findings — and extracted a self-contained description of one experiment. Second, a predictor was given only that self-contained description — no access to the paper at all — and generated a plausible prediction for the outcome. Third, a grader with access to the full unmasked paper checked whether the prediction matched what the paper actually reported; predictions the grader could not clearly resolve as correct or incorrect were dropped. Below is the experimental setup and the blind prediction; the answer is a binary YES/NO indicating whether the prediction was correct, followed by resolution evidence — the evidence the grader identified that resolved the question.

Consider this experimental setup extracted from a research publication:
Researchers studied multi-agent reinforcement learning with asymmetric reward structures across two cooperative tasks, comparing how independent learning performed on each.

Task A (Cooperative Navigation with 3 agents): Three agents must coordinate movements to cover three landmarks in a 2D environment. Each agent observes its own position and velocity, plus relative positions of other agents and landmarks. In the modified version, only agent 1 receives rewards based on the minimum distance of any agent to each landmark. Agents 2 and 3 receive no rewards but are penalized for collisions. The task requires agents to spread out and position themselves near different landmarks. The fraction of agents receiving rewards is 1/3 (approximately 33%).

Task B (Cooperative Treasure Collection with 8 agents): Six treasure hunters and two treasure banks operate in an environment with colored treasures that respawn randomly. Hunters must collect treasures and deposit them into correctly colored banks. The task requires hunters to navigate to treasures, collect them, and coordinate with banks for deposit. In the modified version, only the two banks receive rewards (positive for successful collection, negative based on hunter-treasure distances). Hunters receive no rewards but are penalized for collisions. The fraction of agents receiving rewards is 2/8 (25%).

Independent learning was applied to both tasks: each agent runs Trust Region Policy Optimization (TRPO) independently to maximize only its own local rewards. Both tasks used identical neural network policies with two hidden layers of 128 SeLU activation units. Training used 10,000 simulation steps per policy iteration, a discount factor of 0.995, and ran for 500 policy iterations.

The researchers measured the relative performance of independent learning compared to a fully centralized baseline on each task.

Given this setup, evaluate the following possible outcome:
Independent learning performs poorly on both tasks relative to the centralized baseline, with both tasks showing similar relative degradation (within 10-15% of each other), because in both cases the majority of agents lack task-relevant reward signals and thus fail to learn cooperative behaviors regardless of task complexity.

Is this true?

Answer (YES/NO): NO